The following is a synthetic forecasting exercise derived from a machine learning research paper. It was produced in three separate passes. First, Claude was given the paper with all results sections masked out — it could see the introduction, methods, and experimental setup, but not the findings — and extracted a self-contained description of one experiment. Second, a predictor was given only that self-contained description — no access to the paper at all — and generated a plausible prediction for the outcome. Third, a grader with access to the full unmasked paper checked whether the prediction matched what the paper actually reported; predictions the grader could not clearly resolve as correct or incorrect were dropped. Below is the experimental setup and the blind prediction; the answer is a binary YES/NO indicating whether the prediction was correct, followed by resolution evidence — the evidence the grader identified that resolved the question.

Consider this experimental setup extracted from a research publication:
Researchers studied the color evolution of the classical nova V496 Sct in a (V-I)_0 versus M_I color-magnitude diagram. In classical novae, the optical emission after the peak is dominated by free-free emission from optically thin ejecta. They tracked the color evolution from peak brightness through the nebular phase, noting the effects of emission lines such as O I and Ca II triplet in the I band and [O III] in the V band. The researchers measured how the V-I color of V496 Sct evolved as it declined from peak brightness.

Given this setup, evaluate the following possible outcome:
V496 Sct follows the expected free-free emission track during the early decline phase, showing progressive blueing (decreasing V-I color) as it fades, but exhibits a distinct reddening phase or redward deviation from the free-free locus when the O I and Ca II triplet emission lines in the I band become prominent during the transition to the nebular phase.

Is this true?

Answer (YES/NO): NO